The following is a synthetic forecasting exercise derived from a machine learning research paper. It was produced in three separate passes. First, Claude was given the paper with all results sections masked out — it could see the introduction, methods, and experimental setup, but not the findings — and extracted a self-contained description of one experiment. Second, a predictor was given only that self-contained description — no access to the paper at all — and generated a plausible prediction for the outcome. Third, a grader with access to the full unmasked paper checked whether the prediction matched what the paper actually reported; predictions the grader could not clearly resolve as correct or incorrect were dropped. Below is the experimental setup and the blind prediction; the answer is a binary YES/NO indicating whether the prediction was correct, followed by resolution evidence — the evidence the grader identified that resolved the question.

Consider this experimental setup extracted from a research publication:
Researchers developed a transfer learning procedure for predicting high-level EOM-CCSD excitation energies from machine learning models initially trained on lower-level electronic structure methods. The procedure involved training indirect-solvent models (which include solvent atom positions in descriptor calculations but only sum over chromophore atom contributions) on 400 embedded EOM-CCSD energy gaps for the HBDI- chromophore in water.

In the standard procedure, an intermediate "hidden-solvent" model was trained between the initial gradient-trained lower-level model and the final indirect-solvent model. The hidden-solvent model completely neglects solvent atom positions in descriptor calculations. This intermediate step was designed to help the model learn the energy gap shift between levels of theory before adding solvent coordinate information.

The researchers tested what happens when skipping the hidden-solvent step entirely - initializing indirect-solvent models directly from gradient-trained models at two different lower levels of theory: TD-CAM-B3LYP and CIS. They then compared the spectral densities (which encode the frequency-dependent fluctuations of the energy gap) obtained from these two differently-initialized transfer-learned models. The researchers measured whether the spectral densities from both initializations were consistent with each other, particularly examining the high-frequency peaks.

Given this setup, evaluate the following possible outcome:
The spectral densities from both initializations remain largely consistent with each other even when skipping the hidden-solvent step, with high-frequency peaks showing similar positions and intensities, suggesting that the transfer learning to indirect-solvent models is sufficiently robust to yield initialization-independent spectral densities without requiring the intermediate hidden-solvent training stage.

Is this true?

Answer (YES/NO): NO